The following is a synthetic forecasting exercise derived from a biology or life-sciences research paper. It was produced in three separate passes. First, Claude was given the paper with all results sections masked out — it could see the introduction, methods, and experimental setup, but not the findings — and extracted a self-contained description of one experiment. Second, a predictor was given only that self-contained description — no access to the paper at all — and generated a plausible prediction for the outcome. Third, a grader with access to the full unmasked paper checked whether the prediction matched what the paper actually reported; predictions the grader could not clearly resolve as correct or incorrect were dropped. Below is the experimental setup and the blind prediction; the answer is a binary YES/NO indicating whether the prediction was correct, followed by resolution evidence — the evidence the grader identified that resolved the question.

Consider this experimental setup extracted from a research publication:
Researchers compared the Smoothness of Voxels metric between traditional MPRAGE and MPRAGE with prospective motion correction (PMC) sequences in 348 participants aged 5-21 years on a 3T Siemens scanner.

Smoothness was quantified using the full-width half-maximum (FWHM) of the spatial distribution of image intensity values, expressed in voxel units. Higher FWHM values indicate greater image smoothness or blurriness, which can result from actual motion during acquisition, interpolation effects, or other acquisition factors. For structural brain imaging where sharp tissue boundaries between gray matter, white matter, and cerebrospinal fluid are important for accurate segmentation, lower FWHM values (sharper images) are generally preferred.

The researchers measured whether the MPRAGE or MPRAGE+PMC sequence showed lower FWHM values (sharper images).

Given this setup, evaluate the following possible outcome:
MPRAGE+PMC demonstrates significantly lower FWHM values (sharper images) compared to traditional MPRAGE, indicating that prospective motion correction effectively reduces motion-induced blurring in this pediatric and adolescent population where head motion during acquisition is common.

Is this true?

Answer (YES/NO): NO